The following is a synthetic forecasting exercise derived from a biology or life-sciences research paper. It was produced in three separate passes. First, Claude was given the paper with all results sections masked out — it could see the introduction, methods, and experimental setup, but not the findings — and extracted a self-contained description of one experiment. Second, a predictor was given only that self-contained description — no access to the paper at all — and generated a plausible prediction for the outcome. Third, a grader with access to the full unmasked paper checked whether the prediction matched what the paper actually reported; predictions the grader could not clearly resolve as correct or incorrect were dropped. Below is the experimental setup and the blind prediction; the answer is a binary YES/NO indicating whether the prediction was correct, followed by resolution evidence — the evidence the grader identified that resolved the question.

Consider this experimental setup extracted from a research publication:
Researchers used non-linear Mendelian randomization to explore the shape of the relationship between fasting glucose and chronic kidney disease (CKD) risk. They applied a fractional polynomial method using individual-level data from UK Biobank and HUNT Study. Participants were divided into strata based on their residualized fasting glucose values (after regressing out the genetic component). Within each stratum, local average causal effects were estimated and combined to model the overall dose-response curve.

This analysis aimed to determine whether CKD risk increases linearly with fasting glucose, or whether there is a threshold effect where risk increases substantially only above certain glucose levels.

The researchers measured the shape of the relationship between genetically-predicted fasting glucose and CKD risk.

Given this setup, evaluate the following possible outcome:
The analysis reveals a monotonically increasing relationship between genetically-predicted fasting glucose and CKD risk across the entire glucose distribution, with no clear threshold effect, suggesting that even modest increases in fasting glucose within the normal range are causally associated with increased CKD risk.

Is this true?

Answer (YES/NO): NO